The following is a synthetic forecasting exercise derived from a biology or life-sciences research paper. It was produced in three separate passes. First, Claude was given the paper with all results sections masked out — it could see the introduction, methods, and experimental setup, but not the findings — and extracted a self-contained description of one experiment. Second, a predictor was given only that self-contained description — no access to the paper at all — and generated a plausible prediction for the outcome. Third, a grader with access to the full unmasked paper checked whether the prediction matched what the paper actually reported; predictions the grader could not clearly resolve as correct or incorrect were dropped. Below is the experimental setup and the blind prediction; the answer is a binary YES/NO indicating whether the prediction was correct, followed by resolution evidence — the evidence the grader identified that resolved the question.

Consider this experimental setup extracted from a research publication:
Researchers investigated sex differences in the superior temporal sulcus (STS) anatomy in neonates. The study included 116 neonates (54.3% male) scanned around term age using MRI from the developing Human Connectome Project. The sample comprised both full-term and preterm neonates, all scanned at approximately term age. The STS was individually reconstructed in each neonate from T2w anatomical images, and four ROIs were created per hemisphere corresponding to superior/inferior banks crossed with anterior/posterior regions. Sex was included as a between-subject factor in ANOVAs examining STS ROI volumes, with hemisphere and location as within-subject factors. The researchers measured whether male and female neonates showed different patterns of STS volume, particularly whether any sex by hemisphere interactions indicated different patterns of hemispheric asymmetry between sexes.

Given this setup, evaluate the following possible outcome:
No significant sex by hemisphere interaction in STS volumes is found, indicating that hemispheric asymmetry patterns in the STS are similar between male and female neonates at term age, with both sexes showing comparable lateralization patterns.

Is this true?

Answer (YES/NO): NO